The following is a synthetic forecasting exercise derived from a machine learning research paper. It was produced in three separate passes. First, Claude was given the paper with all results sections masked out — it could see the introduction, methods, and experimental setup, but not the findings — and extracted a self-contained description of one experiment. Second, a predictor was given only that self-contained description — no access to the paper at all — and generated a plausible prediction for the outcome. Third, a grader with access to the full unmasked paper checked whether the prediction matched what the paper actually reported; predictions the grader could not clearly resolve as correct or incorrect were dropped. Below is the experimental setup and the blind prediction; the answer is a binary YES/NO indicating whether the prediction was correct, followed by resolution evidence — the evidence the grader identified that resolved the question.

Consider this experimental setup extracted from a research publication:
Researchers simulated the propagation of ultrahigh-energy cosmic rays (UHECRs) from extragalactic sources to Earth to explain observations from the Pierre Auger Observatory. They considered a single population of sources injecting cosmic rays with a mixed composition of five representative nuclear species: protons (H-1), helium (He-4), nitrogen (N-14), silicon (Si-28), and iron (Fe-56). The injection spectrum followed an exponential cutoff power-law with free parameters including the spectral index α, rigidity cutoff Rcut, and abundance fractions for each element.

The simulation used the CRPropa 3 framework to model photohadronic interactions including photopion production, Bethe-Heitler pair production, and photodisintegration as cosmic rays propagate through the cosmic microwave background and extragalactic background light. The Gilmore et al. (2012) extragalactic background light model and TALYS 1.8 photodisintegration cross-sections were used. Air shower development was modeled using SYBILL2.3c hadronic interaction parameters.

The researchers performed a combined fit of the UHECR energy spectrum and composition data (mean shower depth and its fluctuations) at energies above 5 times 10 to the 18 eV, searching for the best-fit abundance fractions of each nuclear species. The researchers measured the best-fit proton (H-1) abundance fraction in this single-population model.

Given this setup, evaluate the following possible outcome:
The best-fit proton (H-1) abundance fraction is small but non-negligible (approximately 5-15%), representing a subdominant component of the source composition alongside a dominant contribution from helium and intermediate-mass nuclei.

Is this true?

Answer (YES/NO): NO